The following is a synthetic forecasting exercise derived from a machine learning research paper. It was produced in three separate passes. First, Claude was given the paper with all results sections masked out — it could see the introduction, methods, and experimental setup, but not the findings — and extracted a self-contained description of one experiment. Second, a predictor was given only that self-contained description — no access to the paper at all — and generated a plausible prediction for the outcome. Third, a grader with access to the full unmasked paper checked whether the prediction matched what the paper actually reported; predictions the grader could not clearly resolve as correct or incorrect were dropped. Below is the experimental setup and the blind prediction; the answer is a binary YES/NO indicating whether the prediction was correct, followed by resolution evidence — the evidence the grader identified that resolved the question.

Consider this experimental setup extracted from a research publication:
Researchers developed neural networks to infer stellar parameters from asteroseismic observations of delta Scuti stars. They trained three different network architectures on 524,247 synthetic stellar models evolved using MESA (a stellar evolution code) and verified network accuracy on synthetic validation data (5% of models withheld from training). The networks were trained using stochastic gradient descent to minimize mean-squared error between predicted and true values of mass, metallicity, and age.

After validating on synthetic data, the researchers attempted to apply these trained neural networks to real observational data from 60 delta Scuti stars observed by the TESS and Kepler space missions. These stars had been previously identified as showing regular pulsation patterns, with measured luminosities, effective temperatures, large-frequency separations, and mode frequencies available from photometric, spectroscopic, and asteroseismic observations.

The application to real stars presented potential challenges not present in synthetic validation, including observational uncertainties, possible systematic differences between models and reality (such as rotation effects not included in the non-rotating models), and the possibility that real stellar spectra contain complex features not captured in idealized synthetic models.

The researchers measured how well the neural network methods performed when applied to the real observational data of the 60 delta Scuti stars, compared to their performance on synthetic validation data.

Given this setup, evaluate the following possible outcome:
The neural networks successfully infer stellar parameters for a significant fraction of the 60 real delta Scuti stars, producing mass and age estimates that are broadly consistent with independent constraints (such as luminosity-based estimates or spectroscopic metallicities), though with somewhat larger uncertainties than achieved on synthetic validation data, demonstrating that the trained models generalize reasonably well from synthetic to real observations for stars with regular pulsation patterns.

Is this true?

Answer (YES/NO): NO